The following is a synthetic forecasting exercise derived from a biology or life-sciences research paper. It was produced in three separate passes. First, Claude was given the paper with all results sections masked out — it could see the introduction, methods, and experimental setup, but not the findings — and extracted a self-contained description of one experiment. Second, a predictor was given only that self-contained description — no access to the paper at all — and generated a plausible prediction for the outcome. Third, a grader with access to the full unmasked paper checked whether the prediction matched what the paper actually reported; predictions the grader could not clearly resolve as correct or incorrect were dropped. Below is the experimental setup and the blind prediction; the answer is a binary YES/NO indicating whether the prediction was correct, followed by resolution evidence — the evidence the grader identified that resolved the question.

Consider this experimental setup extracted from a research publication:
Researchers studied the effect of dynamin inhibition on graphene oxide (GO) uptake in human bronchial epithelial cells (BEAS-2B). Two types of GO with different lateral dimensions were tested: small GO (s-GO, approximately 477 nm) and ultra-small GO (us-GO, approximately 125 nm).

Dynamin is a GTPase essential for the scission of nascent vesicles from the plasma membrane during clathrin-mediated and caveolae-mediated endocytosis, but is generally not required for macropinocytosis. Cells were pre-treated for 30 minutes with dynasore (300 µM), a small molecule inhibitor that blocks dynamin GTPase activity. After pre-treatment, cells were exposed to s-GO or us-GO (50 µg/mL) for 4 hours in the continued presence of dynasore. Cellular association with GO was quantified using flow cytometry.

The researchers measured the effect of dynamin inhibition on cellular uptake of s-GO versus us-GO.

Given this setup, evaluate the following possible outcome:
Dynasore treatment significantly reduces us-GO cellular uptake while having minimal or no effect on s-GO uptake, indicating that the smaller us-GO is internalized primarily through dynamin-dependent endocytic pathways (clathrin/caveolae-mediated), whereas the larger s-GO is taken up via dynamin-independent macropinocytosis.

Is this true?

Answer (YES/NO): NO